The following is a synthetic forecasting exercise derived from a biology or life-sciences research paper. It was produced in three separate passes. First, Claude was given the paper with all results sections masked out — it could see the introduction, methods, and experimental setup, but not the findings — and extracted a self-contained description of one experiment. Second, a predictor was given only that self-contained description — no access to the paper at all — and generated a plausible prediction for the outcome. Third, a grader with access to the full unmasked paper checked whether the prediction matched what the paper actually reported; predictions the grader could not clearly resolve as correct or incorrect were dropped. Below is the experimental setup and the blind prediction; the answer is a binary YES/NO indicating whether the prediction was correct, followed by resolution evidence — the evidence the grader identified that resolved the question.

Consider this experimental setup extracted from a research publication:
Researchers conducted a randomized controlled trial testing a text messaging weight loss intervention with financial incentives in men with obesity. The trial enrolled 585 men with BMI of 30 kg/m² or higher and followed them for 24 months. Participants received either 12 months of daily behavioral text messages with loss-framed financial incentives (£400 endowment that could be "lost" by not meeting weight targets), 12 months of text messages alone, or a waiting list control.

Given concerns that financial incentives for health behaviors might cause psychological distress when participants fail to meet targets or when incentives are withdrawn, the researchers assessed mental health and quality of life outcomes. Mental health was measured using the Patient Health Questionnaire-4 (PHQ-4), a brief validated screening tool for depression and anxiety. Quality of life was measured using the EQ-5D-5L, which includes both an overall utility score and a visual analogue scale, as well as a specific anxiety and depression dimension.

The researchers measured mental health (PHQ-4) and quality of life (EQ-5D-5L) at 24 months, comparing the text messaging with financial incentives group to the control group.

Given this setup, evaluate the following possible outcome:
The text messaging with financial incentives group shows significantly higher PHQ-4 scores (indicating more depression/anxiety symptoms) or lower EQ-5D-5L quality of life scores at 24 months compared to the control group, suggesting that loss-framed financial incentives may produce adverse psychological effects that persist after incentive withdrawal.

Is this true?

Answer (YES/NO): NO